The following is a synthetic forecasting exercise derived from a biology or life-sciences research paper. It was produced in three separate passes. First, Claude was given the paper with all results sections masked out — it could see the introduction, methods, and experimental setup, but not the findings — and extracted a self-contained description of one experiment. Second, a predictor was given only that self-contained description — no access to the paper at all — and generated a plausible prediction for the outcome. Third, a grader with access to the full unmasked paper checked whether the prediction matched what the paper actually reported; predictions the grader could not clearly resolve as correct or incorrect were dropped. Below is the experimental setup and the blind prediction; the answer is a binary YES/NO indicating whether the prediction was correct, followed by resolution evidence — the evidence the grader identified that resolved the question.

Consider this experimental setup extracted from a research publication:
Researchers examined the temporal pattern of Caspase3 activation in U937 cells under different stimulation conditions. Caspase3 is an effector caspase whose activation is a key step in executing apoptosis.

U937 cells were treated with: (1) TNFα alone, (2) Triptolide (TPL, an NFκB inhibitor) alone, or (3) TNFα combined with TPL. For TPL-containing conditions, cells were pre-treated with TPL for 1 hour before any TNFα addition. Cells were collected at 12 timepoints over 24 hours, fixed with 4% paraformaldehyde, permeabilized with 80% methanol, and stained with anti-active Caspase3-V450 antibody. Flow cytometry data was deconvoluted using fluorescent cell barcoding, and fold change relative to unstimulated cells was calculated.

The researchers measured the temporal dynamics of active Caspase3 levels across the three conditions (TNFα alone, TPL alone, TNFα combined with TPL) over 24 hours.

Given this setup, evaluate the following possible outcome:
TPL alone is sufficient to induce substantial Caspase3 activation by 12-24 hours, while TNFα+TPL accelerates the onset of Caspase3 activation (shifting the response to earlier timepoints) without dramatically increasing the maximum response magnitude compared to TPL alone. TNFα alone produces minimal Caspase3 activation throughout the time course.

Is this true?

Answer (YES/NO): NO